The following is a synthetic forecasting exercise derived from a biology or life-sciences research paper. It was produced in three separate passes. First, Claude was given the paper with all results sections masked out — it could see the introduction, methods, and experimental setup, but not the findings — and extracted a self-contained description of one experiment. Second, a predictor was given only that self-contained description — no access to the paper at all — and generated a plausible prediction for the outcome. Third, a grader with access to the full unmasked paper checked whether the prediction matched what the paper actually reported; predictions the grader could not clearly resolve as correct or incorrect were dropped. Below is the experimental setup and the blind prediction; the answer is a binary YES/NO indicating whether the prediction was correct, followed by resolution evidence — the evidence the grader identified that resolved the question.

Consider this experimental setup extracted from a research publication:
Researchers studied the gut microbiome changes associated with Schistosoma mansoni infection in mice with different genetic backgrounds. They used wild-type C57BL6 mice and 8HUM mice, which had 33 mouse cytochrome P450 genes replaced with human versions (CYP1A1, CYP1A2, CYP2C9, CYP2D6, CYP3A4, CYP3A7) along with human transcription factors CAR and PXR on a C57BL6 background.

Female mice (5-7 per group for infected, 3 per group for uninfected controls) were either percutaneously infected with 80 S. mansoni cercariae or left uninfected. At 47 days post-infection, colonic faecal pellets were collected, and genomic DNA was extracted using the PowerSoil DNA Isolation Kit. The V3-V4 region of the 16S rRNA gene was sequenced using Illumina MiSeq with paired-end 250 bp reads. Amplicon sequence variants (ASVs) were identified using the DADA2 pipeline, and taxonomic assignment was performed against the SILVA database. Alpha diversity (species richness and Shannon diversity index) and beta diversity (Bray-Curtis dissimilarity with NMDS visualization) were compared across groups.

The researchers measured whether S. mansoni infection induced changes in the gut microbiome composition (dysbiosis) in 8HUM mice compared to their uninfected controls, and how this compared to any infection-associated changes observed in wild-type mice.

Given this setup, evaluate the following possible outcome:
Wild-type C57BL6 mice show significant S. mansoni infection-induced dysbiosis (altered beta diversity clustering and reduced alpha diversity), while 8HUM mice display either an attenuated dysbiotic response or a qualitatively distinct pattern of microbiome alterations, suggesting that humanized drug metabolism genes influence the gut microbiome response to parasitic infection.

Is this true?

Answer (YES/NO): NO